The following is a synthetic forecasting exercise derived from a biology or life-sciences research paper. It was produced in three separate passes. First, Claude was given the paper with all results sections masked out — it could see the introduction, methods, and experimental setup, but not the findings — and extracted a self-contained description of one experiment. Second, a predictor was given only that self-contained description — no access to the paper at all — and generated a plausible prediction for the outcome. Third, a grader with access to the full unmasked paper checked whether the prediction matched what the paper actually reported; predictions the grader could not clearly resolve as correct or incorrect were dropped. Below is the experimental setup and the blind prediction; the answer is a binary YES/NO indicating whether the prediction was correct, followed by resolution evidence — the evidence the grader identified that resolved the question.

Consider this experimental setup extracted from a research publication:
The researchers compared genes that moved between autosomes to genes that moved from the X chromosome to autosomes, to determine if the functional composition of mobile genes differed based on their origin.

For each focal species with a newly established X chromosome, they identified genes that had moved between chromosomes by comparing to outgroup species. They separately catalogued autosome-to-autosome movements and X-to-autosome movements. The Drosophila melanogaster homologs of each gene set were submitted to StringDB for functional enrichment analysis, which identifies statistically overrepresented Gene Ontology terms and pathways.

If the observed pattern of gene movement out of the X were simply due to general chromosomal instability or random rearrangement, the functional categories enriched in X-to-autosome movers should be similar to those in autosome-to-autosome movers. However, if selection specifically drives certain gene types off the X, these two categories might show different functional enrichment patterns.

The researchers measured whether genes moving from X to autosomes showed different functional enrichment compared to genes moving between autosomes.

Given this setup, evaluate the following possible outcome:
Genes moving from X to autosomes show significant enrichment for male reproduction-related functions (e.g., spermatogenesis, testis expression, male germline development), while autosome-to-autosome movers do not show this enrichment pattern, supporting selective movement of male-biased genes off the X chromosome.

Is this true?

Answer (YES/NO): NO